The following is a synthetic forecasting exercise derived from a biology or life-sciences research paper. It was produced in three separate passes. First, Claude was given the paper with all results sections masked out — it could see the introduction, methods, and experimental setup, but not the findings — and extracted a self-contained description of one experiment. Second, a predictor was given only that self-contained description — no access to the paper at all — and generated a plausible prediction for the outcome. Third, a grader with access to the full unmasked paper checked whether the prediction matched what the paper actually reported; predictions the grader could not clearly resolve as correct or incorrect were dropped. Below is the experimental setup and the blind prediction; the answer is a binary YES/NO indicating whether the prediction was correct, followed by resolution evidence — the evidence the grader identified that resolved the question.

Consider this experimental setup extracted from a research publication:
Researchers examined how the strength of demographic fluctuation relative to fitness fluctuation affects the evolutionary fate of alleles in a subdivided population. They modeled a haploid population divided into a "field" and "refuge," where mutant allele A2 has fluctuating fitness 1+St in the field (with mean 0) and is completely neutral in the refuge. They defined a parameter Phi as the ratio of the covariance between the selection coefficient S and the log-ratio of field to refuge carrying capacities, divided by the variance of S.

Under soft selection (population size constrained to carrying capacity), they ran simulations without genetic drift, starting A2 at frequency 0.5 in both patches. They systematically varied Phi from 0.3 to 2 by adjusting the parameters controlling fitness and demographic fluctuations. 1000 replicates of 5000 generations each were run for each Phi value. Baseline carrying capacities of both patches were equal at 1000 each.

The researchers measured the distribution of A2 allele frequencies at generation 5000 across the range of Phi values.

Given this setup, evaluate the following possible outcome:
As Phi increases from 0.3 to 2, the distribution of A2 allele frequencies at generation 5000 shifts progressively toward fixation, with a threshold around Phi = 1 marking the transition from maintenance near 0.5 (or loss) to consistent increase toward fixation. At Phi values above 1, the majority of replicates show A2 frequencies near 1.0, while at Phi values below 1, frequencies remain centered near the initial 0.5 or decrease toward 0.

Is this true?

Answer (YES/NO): NO